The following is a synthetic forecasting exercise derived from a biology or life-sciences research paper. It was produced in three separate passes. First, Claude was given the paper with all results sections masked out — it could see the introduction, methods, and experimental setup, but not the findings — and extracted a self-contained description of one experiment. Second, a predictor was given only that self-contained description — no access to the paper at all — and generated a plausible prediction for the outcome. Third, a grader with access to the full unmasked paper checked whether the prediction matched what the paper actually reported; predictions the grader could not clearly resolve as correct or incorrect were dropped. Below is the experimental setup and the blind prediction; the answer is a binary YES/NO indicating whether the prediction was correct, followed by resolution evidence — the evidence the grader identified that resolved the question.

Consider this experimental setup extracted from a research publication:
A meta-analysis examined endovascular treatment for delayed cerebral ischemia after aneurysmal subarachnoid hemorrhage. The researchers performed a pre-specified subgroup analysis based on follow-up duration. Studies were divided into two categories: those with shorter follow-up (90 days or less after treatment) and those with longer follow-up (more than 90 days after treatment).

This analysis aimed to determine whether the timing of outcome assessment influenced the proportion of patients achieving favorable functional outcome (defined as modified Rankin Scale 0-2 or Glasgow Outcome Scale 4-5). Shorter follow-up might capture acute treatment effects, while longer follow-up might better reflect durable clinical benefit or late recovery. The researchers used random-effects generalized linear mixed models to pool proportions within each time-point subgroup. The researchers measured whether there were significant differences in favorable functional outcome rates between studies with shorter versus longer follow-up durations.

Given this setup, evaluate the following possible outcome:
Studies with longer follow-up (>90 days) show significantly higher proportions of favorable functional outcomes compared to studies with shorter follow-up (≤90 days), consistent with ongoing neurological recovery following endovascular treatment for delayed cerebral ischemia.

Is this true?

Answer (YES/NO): NO